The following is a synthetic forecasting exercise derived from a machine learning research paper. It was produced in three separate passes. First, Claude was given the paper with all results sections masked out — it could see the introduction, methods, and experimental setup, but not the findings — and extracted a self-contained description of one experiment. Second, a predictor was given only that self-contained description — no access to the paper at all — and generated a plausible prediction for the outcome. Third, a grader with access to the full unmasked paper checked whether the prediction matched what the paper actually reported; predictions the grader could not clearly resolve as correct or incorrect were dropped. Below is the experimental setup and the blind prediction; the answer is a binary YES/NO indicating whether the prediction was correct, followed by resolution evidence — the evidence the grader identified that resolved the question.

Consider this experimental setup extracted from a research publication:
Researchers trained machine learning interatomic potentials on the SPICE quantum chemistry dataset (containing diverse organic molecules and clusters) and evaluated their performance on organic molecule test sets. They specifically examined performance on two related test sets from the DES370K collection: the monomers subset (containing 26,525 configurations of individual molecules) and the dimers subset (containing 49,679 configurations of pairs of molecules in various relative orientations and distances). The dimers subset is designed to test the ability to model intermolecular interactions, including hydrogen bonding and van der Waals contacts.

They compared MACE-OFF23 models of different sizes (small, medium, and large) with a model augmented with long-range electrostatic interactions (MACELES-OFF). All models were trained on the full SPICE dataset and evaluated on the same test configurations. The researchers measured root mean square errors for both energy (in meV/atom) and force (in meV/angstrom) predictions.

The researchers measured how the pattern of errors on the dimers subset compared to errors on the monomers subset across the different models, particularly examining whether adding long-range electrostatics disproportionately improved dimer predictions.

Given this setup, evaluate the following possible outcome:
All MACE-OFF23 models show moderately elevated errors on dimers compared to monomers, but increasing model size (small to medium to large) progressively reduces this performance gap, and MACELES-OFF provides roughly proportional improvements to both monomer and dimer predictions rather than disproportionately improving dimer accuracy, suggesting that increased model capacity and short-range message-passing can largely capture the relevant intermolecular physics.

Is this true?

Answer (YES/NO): NO